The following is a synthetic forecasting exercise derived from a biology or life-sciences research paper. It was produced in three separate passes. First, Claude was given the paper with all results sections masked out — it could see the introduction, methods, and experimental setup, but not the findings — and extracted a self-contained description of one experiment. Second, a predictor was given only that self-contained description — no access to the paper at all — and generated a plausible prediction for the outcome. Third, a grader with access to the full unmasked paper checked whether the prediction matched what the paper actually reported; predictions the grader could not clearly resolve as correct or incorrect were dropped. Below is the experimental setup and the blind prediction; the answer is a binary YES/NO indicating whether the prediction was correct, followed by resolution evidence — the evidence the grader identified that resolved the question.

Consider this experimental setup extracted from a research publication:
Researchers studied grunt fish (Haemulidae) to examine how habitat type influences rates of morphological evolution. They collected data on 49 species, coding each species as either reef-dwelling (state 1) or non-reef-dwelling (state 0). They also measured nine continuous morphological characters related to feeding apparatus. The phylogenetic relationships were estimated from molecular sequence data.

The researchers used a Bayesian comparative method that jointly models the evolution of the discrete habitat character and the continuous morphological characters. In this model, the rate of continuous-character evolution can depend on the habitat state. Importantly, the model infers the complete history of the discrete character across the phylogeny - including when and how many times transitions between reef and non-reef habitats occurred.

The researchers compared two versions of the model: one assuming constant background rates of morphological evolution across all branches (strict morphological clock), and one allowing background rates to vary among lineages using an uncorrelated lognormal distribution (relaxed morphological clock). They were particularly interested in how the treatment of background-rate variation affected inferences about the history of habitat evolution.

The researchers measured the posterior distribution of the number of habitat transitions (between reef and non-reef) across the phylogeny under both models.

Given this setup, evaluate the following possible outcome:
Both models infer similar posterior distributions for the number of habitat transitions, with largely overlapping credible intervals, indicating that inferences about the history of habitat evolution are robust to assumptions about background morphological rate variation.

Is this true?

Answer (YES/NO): NO